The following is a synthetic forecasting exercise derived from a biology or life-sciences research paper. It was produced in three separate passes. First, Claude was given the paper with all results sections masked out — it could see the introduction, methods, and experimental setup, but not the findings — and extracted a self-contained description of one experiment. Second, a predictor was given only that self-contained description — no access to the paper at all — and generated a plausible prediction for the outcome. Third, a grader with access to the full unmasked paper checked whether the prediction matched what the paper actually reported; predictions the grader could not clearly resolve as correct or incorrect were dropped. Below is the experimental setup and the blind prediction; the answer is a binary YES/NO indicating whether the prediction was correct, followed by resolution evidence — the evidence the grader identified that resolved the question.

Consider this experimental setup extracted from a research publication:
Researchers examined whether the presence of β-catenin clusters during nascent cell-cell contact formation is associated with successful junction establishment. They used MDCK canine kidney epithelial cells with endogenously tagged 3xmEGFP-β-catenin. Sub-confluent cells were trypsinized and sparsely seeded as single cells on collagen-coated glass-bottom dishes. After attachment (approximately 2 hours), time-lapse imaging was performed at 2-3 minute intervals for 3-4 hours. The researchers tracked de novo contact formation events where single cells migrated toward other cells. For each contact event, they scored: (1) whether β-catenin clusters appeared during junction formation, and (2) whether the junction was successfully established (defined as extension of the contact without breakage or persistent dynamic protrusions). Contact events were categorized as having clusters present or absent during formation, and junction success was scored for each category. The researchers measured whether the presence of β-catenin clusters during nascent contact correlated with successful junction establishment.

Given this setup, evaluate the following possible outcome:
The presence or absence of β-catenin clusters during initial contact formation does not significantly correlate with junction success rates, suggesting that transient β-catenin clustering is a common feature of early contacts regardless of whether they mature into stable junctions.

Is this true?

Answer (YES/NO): NO